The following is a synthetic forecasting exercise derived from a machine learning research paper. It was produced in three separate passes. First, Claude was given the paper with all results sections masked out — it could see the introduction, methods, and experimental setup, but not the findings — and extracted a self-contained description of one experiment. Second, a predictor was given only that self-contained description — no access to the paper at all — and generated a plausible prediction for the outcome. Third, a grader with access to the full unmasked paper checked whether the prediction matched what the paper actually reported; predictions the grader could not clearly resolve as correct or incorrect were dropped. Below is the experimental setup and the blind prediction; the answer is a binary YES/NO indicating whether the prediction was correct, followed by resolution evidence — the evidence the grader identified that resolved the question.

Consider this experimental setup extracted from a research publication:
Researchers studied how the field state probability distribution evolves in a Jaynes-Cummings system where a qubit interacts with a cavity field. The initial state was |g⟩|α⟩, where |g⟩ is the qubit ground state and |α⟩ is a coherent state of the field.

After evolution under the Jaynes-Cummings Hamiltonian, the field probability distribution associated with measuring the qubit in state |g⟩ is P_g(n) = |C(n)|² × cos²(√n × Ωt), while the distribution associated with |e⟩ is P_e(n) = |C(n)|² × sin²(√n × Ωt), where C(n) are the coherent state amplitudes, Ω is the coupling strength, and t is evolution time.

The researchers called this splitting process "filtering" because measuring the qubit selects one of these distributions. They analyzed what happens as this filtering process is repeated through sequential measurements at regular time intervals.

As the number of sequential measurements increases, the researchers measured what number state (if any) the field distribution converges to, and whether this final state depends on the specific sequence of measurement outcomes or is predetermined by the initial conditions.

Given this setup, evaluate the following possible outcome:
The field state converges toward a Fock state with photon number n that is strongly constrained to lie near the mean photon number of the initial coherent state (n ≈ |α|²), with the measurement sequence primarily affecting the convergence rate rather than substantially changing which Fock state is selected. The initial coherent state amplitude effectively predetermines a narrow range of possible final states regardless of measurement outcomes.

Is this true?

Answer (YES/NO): NO